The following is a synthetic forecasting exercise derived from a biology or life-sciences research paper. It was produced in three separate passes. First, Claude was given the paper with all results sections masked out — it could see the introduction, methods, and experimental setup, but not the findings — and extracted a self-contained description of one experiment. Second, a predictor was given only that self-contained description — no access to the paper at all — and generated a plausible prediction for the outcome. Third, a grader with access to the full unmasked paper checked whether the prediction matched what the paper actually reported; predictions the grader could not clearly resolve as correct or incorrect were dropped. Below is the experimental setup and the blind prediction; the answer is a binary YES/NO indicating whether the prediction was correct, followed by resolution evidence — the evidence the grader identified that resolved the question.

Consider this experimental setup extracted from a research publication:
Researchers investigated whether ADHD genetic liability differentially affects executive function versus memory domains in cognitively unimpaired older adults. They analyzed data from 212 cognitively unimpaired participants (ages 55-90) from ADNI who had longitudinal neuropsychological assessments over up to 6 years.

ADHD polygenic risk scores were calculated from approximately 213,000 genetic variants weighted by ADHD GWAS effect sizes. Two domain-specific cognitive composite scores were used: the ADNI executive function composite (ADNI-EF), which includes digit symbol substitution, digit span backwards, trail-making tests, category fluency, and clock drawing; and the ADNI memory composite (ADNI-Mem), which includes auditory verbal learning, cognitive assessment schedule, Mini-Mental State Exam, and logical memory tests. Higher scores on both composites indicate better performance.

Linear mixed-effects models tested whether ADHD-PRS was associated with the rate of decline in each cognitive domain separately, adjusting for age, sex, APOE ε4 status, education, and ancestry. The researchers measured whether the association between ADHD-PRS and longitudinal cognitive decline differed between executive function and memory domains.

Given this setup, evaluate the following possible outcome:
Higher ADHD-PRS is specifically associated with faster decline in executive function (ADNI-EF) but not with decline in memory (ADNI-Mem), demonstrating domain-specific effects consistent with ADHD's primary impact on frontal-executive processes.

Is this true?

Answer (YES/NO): NO